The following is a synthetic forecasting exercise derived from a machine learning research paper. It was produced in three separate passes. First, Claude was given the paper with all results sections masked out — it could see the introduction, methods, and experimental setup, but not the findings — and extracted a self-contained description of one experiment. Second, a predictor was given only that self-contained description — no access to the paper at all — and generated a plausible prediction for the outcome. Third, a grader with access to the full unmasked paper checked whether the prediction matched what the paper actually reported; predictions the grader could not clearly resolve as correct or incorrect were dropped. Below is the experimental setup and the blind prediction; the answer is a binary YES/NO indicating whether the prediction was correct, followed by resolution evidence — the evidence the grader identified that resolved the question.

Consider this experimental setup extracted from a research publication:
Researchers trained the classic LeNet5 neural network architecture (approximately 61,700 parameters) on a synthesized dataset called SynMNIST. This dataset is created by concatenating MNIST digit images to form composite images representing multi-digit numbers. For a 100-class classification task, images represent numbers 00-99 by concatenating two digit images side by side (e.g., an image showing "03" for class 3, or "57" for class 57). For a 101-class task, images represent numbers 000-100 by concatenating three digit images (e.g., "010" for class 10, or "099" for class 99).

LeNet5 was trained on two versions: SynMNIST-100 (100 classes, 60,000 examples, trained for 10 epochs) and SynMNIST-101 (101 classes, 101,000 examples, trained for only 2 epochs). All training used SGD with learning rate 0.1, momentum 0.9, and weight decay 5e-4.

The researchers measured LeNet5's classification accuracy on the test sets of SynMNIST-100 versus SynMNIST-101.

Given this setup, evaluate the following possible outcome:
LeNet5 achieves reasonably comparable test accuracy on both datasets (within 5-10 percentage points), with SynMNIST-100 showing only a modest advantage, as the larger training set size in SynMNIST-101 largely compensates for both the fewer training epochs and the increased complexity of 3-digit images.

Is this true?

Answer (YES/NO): NO